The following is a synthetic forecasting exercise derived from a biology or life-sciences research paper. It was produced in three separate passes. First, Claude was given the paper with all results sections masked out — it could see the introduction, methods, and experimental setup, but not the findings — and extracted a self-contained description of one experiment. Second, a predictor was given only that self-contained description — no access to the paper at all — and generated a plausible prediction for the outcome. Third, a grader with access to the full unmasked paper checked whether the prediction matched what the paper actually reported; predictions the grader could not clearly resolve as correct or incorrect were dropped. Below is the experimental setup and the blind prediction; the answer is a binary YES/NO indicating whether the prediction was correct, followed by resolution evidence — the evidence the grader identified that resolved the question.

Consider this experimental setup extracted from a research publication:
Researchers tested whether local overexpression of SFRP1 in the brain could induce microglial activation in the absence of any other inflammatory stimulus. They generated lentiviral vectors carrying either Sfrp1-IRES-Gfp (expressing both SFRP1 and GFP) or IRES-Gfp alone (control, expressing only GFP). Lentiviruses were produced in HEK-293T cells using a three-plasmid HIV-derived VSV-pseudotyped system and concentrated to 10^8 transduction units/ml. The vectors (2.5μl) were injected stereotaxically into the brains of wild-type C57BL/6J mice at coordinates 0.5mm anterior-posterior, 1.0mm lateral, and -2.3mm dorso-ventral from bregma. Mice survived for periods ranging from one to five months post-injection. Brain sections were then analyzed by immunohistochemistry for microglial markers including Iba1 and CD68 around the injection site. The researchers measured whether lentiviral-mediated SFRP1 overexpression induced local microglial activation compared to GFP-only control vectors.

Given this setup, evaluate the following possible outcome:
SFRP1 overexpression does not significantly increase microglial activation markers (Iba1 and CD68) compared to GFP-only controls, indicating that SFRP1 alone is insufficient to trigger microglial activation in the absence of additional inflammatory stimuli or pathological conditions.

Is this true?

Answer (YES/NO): NO